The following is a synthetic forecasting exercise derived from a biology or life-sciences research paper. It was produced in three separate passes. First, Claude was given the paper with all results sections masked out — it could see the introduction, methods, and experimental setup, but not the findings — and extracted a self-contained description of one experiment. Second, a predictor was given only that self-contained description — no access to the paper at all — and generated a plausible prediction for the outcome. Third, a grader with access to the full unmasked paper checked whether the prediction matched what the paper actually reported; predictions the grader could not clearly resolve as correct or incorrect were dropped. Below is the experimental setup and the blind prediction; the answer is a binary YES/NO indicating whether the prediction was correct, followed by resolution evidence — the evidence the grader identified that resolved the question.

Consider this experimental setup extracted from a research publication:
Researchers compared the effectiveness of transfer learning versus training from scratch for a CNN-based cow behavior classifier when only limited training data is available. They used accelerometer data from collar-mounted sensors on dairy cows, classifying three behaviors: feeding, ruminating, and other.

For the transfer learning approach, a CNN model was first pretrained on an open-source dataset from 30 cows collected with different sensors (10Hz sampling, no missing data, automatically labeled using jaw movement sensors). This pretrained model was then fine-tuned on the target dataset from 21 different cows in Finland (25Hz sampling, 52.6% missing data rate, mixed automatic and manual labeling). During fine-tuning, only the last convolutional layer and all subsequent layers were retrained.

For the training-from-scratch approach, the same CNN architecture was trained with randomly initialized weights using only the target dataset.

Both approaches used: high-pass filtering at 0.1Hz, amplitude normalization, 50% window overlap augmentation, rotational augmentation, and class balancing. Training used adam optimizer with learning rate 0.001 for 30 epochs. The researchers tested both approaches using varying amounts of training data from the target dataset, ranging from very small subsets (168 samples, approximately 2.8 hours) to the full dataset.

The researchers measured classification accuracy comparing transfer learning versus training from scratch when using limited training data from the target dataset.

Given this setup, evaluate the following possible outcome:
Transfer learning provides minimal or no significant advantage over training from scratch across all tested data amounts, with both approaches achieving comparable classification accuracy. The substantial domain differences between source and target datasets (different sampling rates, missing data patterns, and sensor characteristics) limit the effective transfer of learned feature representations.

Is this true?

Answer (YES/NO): NO